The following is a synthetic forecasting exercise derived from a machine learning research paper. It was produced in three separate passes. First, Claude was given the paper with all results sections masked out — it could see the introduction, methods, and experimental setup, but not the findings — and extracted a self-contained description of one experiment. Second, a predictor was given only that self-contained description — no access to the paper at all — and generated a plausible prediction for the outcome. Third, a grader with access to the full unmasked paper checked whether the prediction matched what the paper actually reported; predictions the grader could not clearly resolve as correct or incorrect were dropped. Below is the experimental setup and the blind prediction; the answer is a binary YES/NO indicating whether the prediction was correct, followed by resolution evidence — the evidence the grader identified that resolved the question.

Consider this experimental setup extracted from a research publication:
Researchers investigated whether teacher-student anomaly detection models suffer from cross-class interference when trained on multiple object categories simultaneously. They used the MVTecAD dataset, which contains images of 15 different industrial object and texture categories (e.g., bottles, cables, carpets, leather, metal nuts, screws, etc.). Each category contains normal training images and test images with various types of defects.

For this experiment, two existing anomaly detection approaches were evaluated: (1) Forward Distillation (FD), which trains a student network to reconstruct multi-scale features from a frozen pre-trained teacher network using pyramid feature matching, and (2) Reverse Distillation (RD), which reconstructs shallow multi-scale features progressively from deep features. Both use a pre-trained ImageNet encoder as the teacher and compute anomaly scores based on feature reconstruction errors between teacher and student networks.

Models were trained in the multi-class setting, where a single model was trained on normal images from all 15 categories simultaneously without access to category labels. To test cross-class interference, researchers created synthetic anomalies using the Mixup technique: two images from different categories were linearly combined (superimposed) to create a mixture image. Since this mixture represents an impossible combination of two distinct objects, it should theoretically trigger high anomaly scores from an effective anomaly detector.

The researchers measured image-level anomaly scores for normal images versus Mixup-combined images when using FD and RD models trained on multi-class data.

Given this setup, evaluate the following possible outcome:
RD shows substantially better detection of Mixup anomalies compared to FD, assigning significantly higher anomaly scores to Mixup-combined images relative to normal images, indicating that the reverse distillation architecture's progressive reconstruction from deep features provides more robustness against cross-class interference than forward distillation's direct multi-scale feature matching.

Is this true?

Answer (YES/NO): NO